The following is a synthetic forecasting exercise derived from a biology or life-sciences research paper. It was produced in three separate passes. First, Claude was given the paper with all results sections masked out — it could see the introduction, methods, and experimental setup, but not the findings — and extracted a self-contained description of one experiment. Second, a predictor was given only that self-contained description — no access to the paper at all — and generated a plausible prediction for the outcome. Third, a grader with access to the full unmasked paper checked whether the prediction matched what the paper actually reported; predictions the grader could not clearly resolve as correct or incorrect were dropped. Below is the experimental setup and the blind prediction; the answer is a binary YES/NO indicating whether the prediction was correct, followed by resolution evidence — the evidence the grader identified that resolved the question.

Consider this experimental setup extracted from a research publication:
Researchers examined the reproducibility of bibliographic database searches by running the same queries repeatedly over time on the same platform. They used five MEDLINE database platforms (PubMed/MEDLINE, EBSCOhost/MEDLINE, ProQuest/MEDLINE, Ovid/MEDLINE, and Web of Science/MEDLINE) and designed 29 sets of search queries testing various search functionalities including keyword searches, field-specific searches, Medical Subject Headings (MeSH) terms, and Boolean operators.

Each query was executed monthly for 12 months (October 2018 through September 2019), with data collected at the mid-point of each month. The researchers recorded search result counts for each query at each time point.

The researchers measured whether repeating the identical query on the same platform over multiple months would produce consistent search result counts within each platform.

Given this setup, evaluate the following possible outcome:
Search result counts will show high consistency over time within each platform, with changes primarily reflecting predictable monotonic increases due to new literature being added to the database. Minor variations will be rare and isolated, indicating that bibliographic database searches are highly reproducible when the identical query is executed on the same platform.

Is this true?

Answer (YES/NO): NO